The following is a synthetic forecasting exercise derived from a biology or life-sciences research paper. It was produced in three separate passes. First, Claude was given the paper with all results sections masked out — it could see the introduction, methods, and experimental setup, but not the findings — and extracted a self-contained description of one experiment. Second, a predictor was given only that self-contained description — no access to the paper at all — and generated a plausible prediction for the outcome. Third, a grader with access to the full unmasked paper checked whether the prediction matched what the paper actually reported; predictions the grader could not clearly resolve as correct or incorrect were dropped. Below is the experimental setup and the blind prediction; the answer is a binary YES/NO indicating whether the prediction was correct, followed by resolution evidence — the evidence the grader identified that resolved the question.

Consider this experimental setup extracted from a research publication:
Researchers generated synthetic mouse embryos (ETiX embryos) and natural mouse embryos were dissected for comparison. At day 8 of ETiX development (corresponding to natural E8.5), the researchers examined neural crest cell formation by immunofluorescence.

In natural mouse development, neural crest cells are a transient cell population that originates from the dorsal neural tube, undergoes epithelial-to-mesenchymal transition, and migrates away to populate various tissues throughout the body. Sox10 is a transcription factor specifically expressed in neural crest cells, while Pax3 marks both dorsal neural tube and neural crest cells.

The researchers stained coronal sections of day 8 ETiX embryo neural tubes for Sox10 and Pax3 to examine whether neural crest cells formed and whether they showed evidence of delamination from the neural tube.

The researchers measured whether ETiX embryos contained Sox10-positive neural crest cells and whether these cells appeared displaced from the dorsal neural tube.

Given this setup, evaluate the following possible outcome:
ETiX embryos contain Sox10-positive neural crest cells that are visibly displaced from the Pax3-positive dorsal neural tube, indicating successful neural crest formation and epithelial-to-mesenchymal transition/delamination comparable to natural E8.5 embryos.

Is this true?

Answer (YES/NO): YES